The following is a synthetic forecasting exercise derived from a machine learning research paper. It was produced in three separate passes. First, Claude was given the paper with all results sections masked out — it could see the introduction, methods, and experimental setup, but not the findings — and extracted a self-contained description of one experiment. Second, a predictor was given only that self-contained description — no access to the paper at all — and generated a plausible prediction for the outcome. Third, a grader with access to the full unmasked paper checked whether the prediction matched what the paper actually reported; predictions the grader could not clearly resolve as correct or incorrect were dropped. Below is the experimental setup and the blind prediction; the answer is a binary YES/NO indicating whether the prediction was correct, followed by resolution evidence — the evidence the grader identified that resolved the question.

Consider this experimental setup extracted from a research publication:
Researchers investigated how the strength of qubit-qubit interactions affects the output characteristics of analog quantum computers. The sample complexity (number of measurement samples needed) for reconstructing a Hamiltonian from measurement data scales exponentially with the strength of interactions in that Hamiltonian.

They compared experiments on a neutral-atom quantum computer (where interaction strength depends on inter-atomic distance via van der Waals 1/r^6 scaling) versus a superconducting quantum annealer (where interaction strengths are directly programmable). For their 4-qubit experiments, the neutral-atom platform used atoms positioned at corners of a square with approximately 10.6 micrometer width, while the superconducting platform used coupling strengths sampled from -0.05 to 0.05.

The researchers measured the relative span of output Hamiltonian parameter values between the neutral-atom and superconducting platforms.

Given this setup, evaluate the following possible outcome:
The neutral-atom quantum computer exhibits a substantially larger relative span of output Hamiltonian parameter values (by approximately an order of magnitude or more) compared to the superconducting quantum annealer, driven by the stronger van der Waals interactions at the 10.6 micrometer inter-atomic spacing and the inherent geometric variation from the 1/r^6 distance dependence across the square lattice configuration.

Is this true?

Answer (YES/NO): NO